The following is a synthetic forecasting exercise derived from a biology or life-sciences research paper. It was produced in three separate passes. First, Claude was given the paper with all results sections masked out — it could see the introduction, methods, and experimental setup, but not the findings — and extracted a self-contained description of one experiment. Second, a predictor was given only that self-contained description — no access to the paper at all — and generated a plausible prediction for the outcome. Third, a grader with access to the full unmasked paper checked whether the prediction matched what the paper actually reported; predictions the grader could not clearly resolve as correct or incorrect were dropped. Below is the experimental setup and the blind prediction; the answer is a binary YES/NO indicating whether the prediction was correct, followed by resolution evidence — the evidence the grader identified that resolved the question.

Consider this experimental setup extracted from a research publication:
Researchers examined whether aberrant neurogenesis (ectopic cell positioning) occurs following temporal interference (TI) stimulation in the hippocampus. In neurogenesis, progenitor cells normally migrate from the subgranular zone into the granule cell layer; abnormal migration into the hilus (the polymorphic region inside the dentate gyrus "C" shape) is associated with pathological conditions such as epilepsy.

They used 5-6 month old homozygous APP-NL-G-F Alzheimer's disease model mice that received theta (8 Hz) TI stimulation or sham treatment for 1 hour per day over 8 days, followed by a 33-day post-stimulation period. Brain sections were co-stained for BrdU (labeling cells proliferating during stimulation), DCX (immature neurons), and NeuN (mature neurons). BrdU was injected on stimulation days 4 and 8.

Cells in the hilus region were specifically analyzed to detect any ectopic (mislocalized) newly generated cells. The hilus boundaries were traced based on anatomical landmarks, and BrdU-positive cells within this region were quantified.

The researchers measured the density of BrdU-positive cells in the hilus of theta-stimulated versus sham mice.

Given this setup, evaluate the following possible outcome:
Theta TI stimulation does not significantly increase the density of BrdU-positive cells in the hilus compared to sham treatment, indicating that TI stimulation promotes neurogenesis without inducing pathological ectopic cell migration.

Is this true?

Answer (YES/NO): YES